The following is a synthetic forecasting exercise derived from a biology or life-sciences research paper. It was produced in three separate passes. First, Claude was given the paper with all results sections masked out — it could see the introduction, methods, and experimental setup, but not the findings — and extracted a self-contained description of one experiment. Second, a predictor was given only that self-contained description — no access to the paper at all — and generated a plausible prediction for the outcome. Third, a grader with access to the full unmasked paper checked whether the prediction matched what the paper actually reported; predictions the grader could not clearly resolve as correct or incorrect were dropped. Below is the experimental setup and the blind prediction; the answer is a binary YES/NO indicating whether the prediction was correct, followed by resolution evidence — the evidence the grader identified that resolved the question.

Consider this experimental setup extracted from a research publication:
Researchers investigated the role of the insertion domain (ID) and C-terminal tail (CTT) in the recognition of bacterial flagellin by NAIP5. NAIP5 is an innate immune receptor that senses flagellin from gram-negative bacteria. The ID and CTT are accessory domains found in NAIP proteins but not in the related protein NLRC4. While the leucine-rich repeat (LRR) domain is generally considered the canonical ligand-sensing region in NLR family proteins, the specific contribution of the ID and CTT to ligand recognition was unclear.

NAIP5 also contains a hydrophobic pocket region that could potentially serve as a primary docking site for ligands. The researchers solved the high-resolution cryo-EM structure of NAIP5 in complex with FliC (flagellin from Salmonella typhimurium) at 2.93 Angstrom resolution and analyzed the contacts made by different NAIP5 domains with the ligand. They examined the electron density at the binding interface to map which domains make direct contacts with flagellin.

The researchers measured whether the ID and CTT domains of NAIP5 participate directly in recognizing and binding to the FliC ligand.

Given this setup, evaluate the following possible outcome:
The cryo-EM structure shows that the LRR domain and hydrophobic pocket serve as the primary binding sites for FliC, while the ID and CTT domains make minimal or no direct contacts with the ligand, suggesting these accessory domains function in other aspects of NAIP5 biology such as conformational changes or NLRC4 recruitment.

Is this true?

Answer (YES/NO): NO